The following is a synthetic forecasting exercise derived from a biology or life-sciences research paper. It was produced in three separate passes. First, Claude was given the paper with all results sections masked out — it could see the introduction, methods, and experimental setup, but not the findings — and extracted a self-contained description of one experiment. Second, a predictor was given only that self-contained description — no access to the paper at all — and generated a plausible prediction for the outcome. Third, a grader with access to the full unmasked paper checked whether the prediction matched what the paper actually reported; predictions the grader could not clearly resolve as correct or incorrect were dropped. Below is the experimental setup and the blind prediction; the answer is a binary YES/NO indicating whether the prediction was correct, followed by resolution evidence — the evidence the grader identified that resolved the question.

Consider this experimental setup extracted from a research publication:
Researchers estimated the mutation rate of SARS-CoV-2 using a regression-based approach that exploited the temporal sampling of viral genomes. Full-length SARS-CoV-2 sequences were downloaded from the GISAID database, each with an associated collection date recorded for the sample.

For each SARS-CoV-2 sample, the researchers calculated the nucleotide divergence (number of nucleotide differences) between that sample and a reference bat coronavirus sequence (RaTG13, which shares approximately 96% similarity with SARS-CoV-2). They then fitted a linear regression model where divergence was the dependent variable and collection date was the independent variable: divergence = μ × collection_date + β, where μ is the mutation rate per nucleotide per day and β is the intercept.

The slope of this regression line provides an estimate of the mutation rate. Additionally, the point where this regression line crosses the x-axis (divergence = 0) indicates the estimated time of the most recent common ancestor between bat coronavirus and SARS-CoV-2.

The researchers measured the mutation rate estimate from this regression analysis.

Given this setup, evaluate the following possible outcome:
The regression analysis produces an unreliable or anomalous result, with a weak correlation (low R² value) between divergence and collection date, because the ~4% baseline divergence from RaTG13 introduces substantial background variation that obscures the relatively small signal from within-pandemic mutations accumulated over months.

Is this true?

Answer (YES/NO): NO